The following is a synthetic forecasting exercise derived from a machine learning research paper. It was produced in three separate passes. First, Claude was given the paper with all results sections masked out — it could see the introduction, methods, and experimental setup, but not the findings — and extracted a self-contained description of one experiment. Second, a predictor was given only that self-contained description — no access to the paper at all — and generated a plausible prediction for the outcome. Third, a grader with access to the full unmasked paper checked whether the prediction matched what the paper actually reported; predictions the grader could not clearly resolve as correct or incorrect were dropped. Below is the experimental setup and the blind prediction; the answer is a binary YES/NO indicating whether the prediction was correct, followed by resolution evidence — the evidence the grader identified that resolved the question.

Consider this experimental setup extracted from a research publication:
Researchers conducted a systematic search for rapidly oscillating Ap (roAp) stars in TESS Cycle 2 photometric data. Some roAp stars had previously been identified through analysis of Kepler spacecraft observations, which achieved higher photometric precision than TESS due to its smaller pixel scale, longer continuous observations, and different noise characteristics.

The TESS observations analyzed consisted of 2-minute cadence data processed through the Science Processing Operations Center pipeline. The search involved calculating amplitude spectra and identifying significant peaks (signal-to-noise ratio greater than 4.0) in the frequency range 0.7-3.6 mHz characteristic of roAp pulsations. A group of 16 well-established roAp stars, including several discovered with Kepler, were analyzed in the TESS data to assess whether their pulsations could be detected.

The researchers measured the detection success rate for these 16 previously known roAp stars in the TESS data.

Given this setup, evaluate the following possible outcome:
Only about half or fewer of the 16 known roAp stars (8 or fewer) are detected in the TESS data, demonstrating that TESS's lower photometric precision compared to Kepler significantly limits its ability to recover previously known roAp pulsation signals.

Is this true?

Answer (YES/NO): NO